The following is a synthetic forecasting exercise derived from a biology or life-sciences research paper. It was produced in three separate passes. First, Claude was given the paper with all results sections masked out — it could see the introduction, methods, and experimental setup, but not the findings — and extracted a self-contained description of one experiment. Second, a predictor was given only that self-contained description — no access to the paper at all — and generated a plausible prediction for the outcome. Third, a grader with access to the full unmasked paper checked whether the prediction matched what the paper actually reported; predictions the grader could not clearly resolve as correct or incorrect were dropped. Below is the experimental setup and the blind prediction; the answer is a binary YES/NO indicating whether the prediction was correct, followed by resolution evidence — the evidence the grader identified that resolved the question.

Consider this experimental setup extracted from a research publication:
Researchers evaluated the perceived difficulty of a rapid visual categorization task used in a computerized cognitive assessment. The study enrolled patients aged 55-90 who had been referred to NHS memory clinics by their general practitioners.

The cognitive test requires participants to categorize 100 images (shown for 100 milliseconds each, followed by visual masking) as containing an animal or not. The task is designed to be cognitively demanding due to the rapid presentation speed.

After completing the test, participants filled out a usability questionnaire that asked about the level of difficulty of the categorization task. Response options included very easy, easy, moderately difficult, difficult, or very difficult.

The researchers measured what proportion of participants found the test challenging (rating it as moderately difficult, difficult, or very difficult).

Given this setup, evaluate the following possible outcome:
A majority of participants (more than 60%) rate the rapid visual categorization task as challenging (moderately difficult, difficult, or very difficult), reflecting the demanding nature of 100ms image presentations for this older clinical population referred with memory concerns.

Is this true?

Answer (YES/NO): YES